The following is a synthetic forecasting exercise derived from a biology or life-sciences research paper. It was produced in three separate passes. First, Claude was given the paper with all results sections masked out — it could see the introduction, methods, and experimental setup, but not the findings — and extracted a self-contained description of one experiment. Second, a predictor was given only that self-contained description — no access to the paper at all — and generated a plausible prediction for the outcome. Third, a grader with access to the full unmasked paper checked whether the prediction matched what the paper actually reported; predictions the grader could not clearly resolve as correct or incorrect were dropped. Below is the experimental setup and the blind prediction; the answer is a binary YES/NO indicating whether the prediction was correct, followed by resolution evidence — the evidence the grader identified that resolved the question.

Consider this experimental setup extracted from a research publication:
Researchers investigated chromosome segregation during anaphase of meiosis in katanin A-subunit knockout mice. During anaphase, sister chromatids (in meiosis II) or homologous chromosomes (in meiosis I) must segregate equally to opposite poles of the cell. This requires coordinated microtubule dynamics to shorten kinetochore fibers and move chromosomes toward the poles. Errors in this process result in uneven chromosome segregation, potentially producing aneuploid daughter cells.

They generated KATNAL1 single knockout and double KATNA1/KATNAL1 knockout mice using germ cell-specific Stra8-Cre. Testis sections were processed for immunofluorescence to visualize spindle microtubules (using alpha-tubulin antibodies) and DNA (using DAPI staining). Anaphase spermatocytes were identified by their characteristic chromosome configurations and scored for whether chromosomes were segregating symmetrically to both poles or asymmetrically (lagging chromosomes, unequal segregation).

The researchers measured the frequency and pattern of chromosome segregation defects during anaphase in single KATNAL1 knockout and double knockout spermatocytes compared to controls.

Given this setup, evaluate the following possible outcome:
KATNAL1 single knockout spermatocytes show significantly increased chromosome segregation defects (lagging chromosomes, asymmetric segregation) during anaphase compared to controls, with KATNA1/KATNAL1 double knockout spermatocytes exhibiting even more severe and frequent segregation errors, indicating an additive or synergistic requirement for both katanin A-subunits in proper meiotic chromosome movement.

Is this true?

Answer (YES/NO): NO